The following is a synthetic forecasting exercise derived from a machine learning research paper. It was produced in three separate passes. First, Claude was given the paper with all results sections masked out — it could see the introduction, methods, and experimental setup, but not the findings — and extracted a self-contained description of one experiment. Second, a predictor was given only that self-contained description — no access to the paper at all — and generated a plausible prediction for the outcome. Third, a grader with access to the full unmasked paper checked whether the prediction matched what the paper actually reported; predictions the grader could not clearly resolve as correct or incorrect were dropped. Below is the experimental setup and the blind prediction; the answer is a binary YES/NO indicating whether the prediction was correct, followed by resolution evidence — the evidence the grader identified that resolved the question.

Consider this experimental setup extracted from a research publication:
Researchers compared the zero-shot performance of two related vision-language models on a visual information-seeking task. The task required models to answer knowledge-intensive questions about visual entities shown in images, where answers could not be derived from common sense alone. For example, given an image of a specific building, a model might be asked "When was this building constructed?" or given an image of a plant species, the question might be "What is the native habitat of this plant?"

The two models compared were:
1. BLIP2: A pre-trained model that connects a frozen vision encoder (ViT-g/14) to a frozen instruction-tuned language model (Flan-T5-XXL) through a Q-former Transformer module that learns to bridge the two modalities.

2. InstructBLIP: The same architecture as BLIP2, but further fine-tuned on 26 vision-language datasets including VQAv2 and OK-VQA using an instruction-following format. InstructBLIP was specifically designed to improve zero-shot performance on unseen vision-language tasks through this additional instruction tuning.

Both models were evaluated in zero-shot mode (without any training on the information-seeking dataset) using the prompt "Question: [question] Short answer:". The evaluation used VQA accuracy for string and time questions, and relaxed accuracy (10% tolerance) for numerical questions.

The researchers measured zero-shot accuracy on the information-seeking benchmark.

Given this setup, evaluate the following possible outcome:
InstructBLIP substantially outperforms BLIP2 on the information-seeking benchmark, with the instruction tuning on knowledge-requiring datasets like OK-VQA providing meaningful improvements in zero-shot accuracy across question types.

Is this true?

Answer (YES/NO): NO